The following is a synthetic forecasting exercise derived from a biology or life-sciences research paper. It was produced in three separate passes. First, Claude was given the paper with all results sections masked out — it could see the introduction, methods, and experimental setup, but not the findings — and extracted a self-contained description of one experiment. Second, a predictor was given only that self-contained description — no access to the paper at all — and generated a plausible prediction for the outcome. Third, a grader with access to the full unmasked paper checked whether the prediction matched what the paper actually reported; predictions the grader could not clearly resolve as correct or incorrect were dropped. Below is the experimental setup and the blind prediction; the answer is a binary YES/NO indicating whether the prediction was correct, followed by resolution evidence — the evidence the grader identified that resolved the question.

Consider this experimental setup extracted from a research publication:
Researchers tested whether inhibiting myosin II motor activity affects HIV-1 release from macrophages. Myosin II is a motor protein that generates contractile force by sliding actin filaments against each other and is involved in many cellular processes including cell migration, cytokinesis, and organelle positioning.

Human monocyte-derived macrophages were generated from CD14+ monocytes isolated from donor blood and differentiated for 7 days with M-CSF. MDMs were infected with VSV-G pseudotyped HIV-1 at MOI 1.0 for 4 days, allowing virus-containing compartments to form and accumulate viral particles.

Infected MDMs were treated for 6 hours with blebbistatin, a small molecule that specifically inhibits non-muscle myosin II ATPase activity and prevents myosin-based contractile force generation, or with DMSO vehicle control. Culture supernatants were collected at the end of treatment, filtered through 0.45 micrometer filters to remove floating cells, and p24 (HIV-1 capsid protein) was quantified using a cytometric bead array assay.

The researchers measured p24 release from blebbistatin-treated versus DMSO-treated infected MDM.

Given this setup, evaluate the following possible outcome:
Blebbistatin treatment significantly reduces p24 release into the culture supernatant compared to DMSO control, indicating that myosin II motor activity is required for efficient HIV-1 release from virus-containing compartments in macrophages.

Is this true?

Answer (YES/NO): NO